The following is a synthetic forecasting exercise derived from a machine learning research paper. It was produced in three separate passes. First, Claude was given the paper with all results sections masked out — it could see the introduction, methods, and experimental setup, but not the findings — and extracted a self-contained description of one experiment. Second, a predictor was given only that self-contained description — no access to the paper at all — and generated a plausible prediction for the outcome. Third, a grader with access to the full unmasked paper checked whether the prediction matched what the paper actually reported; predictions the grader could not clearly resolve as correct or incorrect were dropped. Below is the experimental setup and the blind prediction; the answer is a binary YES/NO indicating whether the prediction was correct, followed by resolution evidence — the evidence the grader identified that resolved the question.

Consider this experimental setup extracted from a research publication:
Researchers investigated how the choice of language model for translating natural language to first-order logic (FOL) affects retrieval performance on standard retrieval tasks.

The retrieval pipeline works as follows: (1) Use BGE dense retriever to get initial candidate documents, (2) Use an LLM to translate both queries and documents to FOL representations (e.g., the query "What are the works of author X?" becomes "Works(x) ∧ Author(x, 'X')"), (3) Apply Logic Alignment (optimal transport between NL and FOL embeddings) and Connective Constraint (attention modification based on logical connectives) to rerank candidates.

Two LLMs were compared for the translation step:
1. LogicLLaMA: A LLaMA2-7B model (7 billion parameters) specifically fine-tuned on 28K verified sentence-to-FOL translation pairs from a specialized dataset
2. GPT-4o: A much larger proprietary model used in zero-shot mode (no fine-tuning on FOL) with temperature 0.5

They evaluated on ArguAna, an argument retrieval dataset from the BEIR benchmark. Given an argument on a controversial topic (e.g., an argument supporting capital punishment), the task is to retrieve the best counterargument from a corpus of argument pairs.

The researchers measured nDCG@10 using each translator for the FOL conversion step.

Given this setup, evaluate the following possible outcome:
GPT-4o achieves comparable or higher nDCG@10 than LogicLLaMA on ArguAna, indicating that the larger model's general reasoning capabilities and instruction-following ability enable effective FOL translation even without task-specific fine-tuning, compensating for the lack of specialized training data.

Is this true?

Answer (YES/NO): YES